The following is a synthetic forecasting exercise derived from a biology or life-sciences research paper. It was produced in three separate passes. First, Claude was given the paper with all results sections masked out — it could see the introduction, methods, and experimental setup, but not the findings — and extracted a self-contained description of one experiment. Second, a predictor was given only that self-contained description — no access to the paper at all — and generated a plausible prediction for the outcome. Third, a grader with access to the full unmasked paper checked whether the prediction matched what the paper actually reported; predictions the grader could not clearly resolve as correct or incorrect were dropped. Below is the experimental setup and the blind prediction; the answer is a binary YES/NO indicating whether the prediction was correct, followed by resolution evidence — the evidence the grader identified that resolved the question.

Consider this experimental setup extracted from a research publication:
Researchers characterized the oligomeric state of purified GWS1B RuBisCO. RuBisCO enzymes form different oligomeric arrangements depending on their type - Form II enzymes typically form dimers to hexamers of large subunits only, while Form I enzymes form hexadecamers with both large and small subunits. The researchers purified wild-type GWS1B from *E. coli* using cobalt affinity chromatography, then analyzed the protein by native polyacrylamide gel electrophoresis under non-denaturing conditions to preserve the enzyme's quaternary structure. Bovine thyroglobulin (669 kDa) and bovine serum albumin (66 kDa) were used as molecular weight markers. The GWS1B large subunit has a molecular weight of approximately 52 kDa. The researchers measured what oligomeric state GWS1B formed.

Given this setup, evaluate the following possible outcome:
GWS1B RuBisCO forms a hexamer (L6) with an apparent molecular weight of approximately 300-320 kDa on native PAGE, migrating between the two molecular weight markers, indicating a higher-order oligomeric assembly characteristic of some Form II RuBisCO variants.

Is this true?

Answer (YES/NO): YES